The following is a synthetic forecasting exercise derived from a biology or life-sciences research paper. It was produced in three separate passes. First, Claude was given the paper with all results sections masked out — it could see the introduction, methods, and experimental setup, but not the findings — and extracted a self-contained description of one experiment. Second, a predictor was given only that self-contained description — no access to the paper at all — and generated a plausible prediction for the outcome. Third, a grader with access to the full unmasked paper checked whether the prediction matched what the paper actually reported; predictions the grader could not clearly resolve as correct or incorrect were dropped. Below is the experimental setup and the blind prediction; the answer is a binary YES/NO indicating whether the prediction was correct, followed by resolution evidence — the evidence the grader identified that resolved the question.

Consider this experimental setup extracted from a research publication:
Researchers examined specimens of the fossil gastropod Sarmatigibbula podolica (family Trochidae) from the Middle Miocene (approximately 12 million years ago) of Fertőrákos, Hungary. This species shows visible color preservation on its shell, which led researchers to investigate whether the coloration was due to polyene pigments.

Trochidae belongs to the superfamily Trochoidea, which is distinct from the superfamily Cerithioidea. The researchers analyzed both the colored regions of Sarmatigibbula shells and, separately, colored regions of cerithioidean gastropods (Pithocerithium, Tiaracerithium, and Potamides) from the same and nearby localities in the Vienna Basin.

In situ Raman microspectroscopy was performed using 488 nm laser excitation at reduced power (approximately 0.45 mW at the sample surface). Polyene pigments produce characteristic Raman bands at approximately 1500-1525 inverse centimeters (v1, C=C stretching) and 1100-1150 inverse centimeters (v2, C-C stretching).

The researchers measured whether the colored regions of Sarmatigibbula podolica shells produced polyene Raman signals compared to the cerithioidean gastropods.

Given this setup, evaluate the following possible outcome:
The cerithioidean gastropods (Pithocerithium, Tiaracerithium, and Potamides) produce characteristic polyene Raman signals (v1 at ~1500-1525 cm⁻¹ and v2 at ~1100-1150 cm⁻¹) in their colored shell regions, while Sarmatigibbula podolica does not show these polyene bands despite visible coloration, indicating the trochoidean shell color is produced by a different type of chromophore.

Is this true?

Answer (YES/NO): YES